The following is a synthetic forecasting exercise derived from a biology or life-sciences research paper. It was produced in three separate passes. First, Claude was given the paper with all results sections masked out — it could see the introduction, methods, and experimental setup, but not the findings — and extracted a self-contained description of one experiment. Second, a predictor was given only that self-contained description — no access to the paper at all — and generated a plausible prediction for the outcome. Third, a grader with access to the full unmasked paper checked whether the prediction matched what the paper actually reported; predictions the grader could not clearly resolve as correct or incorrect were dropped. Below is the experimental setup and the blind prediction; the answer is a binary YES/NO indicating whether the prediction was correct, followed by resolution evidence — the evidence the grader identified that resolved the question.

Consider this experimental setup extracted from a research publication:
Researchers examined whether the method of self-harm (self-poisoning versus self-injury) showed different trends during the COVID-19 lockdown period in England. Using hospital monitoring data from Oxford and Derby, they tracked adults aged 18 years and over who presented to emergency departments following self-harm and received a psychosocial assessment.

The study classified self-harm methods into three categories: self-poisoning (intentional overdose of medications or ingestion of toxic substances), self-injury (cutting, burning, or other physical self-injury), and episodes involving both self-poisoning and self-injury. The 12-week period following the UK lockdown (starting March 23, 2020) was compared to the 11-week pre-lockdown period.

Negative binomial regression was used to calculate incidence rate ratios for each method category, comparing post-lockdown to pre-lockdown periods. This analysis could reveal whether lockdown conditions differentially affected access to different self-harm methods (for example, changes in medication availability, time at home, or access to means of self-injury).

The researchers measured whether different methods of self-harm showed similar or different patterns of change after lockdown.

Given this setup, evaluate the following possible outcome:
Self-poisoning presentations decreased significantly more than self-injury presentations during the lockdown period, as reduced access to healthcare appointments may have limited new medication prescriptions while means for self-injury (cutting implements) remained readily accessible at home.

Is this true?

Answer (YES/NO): YES